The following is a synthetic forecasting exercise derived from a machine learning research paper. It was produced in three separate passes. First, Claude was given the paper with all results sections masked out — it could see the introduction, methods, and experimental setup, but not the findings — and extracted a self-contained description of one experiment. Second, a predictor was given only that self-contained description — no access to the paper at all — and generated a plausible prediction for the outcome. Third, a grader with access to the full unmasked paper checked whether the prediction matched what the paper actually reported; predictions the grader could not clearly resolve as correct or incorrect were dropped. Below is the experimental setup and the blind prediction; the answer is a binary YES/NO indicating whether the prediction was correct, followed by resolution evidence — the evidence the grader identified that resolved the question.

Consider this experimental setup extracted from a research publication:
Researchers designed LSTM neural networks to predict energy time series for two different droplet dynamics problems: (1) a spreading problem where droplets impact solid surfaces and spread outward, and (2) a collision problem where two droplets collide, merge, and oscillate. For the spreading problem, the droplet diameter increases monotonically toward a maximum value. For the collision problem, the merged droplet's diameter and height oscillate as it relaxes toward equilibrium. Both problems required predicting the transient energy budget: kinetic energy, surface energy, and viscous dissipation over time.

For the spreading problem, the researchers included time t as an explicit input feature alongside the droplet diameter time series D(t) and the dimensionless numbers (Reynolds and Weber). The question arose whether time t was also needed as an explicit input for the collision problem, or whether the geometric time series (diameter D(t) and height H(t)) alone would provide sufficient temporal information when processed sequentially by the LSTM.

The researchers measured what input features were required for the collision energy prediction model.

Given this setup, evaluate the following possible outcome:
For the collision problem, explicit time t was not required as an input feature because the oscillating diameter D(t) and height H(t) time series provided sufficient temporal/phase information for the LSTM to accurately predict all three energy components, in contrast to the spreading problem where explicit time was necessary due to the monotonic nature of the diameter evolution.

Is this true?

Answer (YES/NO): YES